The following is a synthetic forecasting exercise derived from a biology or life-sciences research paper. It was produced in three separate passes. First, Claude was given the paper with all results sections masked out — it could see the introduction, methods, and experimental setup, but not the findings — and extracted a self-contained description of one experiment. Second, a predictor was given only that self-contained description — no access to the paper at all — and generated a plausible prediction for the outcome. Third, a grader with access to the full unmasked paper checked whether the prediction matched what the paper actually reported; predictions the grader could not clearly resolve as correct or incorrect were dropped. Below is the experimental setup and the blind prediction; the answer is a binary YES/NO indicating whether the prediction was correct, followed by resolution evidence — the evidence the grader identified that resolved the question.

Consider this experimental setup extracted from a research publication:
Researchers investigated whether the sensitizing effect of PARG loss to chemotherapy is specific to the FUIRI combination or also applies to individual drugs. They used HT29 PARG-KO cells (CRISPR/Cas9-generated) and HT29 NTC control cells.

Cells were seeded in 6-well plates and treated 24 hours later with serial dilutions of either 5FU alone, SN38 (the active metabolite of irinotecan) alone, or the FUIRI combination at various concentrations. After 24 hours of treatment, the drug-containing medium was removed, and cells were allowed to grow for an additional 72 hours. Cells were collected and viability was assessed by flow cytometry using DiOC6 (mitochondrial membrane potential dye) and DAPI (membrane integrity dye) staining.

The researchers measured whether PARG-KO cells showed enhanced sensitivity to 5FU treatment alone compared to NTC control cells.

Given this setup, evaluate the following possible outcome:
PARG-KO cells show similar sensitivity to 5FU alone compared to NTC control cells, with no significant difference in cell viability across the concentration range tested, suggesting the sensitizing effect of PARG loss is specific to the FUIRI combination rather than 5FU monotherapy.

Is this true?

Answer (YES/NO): NO